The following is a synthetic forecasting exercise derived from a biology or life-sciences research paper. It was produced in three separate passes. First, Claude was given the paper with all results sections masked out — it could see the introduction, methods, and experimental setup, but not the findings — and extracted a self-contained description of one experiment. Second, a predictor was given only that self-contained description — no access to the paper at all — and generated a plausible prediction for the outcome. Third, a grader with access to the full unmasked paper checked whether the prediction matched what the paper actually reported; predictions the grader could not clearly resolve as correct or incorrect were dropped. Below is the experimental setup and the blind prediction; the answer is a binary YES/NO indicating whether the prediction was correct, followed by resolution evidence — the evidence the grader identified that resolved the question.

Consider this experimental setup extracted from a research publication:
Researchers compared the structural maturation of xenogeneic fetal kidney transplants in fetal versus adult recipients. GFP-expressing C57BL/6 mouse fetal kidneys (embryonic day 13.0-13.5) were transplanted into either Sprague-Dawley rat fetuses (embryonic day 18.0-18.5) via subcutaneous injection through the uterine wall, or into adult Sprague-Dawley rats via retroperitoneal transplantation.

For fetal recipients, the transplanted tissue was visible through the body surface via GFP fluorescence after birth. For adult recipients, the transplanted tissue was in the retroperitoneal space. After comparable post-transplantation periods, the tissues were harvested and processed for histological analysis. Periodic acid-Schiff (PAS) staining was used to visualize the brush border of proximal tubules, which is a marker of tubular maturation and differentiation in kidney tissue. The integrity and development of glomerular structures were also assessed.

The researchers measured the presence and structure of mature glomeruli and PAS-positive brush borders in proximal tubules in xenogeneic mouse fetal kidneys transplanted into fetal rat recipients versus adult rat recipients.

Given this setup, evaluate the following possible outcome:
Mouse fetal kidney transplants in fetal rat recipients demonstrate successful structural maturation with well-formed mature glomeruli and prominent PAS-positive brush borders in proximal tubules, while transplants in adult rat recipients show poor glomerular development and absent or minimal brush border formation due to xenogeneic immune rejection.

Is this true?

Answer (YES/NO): NO